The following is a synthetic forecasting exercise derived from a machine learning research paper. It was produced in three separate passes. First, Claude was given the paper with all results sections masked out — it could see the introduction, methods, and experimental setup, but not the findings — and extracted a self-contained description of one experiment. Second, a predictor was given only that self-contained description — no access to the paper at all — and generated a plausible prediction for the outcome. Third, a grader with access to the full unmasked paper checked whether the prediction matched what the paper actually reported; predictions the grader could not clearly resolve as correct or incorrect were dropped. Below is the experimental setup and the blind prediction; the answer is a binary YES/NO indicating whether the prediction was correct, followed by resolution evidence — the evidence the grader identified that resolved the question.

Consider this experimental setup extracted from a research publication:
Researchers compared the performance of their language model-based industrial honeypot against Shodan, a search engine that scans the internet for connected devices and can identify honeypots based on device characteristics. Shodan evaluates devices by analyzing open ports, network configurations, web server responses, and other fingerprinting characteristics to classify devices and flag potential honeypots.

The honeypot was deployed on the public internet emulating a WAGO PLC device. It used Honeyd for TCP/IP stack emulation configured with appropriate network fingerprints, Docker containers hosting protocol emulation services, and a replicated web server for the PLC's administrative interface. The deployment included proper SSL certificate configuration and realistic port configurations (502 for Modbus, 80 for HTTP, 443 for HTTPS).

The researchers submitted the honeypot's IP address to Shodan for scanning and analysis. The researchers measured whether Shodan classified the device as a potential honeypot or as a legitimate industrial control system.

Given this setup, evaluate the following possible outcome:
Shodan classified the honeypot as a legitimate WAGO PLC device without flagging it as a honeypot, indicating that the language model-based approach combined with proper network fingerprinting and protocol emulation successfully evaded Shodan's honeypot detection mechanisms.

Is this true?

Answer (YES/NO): YES